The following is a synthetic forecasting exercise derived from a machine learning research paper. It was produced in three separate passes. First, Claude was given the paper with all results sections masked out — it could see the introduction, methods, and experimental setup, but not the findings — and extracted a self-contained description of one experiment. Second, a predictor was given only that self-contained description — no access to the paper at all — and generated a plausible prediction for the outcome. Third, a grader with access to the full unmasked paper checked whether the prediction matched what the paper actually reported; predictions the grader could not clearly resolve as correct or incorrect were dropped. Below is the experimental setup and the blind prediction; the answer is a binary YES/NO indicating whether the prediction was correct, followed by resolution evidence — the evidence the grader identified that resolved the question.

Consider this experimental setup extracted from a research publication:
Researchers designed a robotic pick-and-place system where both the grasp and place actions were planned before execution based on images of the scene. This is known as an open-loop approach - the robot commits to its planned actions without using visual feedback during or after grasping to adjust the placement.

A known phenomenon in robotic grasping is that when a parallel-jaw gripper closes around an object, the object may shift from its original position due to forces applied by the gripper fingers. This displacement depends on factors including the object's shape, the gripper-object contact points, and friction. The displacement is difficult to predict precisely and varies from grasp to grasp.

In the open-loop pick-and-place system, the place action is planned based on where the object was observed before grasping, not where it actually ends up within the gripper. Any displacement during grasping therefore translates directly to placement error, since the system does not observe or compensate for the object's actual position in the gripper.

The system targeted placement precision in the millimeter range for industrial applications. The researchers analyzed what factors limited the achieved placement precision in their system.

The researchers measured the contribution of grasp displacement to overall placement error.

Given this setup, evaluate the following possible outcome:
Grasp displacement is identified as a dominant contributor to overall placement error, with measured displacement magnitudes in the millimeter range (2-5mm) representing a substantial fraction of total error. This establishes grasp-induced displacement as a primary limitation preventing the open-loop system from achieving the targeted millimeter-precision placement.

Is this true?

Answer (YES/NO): YES